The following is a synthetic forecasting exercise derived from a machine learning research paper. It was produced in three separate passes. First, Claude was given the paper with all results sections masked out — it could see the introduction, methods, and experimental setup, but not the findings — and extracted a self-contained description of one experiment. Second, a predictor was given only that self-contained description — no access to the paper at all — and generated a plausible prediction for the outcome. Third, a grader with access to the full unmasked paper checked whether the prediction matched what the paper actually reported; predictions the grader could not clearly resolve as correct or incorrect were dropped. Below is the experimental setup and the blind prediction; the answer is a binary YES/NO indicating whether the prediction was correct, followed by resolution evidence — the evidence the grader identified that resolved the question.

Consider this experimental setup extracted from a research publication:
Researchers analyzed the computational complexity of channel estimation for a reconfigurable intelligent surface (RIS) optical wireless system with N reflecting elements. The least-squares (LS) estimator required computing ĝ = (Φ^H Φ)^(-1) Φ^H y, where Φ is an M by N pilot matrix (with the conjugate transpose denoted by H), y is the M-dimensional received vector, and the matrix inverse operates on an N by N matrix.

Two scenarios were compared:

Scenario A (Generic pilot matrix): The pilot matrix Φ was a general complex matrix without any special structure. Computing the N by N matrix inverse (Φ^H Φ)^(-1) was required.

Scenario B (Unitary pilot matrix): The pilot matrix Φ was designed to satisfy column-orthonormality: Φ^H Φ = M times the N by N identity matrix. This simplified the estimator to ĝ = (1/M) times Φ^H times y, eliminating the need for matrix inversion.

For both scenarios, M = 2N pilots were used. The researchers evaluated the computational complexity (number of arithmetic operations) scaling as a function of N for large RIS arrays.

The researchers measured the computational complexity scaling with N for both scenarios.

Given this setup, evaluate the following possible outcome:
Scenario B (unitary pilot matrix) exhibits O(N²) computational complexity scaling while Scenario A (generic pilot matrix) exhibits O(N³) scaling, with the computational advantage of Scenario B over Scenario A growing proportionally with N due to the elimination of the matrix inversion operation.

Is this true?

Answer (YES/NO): YES